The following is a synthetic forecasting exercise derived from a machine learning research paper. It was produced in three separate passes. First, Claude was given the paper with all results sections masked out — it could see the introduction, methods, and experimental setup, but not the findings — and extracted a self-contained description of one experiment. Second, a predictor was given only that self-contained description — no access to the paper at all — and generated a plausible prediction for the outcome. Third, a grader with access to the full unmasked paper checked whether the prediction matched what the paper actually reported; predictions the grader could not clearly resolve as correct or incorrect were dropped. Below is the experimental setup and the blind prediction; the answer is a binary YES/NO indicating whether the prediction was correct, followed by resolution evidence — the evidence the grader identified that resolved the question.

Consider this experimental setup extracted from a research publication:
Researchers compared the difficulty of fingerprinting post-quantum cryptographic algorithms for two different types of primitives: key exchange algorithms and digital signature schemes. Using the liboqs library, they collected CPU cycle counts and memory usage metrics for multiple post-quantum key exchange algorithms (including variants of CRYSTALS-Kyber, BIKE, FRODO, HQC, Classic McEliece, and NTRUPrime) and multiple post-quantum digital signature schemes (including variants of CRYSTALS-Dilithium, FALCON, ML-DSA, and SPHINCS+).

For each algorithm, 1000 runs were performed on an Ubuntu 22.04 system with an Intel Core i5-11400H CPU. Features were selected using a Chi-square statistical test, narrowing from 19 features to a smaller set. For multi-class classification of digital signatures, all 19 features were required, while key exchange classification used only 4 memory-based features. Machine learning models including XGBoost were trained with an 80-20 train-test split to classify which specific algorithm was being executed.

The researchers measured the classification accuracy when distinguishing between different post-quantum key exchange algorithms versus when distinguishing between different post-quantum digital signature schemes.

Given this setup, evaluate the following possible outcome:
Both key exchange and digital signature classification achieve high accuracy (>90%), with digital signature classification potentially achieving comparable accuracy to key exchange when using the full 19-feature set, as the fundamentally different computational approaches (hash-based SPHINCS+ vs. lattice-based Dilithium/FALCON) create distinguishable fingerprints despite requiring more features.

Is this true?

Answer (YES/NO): NO